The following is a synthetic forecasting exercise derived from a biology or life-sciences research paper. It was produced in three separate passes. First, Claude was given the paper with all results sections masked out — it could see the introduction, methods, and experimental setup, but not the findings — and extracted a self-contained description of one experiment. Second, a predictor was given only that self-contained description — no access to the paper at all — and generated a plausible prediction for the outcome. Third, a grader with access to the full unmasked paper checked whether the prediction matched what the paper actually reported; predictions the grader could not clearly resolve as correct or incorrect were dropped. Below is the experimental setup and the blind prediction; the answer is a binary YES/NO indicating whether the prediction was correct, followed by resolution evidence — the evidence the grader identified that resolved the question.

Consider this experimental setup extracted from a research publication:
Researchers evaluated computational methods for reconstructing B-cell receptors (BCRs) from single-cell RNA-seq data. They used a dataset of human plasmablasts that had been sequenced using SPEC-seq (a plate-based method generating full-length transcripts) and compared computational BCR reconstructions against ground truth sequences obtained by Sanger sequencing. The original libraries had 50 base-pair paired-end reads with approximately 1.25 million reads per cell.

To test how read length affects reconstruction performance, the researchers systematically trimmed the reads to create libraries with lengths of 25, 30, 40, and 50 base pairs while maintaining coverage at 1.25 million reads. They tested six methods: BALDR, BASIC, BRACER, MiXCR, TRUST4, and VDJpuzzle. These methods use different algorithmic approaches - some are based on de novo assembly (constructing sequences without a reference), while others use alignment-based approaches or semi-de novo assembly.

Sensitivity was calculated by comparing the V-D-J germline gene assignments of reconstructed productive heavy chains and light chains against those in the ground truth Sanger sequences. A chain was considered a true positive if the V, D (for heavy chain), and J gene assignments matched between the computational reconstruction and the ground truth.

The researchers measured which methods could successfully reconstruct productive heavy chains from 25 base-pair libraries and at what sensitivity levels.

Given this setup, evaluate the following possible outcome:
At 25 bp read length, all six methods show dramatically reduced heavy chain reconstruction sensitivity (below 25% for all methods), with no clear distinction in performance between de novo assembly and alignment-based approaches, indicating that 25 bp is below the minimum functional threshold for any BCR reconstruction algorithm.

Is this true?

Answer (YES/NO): NO